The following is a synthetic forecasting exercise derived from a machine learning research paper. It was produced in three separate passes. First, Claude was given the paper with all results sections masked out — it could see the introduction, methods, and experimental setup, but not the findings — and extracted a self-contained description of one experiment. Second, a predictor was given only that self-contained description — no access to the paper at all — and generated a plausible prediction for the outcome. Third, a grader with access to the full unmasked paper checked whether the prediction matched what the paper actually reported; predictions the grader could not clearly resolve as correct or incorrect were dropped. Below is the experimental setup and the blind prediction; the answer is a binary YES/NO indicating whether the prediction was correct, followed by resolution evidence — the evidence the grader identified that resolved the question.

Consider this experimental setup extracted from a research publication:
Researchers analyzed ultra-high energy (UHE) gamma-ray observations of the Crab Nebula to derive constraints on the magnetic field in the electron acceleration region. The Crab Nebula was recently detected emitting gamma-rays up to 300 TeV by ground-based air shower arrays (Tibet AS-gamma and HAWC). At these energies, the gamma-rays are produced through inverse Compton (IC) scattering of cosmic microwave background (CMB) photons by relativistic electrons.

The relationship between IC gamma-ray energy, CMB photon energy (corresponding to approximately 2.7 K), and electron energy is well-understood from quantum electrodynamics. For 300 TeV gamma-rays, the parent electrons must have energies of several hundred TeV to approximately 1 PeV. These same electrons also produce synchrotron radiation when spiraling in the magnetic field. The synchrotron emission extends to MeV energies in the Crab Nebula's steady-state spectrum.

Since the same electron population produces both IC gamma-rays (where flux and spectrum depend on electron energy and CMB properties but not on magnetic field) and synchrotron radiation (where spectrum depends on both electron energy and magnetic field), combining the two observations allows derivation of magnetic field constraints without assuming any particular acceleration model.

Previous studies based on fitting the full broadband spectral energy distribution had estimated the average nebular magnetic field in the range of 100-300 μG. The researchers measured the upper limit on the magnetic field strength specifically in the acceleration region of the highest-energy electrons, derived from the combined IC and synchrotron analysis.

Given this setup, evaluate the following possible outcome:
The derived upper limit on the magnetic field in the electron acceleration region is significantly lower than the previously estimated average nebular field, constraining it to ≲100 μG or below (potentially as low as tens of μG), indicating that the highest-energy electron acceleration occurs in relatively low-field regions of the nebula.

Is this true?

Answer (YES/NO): NO